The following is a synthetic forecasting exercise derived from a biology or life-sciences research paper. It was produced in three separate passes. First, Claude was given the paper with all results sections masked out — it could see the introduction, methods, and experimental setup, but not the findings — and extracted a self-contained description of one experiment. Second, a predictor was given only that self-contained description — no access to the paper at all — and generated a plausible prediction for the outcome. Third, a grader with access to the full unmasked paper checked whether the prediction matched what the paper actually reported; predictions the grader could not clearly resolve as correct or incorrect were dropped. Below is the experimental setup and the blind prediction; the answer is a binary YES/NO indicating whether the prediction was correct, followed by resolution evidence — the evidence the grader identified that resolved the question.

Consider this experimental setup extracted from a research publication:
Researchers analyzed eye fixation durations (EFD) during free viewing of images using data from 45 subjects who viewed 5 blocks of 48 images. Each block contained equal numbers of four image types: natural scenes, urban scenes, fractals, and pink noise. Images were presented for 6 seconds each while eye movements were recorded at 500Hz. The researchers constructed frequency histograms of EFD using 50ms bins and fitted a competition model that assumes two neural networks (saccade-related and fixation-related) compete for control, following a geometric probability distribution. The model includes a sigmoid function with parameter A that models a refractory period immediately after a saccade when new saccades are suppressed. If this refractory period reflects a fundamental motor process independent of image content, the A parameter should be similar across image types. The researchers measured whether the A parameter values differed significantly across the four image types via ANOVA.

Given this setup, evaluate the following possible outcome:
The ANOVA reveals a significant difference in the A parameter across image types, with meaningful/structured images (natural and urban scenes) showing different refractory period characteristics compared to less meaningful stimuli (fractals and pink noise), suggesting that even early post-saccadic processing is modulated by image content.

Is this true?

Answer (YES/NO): NO